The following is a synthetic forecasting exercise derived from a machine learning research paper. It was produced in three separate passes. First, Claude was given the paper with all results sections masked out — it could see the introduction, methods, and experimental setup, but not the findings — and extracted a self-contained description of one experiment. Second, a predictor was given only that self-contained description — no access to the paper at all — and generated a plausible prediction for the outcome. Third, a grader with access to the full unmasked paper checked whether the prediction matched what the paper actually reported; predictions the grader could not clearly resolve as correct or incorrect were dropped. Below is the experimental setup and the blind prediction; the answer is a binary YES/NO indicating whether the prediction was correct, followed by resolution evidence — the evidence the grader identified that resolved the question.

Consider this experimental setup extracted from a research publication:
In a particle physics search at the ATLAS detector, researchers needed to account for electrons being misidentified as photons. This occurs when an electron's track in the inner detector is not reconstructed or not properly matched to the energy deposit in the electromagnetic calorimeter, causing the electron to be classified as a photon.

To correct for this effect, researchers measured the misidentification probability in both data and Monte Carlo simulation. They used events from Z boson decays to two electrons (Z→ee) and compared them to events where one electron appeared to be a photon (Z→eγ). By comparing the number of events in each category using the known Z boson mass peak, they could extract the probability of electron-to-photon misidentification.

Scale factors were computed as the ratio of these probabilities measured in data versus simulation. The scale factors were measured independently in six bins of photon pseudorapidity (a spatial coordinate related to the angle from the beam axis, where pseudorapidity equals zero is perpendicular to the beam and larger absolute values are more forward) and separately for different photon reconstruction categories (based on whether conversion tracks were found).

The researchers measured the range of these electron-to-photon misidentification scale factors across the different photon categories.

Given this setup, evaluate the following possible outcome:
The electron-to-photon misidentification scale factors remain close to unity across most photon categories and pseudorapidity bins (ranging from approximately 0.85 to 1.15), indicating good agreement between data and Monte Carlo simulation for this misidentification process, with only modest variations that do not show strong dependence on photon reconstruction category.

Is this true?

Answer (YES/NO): NO